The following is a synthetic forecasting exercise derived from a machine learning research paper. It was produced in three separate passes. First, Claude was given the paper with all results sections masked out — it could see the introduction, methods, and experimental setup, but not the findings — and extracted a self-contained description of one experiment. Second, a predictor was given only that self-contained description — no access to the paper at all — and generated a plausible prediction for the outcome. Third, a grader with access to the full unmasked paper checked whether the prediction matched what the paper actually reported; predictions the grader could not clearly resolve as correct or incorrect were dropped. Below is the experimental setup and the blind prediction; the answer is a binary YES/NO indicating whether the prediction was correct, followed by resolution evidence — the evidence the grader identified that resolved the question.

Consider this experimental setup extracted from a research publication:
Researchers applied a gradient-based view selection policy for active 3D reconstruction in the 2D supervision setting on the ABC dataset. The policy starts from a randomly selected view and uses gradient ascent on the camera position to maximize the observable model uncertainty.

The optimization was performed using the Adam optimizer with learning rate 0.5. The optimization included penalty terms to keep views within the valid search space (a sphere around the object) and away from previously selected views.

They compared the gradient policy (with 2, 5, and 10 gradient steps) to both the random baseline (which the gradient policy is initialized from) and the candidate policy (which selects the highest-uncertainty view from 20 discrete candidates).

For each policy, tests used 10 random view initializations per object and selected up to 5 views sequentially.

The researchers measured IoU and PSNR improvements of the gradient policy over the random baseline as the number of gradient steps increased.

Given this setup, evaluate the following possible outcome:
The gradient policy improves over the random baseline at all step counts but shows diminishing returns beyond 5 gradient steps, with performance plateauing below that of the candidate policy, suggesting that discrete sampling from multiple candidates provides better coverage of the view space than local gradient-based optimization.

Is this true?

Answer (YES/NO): YES